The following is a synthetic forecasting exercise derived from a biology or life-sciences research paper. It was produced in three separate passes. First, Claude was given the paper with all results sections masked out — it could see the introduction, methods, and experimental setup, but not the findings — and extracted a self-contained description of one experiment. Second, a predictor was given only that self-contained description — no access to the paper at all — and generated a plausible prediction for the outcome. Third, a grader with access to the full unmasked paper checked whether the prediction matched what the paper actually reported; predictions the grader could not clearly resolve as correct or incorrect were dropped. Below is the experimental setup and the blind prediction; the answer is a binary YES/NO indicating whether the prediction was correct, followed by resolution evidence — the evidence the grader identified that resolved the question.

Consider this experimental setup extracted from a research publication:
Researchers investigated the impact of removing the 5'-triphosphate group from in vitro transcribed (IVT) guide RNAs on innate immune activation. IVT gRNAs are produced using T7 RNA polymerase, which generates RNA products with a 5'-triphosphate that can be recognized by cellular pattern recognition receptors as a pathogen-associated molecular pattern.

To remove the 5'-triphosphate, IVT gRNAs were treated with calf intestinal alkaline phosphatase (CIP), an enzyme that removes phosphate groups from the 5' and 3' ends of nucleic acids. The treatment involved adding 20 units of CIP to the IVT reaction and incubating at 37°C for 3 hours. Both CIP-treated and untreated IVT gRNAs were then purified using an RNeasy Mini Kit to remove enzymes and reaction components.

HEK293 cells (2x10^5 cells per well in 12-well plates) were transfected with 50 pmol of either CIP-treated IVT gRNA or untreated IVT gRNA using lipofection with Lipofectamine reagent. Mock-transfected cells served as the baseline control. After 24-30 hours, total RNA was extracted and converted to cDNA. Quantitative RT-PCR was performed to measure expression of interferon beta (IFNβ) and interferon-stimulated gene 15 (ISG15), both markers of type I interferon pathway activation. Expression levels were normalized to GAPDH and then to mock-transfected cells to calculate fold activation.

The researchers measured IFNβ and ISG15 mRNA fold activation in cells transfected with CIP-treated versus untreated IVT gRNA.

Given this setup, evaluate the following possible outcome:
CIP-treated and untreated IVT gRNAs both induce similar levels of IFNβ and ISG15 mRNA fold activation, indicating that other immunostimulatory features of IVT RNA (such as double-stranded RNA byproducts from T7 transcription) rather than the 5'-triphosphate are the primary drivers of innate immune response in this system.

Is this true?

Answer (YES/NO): NO